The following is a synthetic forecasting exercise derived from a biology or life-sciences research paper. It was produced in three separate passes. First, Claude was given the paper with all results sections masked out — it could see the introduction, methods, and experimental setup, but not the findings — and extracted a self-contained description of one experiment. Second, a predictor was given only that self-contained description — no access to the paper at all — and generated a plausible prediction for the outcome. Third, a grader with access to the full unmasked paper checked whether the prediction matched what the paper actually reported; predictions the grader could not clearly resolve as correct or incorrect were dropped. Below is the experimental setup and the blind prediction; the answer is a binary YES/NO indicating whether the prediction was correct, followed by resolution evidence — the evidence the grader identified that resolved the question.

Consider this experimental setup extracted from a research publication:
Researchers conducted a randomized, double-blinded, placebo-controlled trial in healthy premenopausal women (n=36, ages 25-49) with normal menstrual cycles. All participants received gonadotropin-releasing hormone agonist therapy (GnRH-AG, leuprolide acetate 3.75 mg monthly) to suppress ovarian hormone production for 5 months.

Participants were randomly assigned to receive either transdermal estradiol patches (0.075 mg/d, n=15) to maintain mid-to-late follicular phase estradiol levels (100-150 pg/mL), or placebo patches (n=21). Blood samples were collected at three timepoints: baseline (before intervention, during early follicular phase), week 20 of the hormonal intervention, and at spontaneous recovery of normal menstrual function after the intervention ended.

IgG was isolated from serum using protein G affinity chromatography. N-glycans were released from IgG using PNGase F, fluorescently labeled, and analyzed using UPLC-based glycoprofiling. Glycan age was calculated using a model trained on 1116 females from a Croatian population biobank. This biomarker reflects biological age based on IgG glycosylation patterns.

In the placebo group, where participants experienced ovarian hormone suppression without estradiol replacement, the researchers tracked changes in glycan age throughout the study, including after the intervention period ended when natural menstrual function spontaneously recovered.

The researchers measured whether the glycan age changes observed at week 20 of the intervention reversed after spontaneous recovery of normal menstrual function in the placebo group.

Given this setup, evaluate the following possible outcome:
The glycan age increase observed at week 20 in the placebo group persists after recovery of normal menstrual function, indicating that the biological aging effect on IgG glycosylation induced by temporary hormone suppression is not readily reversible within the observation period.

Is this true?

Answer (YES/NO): NO